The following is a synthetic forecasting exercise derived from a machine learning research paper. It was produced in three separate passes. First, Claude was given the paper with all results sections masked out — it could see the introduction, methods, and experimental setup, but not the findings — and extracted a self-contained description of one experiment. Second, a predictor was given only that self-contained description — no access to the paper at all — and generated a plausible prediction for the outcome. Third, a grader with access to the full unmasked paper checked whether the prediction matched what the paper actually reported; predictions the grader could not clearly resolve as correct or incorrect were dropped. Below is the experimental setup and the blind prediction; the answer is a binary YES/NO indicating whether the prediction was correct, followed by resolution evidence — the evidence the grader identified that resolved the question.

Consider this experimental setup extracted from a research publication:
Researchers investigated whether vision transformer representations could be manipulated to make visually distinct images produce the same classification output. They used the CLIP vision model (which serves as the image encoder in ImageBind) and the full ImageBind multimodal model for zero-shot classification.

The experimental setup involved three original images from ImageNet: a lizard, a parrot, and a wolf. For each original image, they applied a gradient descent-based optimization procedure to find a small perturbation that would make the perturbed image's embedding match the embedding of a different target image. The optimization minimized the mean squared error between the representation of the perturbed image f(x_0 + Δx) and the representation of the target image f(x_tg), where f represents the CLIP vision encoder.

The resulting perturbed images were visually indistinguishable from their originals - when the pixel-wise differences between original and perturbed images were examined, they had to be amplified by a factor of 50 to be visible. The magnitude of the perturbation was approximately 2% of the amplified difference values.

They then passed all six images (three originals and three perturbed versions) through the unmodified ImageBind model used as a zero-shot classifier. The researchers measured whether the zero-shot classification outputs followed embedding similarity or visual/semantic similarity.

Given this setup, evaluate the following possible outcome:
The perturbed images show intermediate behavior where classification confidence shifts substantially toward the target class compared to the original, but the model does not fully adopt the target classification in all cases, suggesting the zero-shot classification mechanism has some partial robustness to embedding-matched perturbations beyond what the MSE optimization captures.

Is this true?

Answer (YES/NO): NO